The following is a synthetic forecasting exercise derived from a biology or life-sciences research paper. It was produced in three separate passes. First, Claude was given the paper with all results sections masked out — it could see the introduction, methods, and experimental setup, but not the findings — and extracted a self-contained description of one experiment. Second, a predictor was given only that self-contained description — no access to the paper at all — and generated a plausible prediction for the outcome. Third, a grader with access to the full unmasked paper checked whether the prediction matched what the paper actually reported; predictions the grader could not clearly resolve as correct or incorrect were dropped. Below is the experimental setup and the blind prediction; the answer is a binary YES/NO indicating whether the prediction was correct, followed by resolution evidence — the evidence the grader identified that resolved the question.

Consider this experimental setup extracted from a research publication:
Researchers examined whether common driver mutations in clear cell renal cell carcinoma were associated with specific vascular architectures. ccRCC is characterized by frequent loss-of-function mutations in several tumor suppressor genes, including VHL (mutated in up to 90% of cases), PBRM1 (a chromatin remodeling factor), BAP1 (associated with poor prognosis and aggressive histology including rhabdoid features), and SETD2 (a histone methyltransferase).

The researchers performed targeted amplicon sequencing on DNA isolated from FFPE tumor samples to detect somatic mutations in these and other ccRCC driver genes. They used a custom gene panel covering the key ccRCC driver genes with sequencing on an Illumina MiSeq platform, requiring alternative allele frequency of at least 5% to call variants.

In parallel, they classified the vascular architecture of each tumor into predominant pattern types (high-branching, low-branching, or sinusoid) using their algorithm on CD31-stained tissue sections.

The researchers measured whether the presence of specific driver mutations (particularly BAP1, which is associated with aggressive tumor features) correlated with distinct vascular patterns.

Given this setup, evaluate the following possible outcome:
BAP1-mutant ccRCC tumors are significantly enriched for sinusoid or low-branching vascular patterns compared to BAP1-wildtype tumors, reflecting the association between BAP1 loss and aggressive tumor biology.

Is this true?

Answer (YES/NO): YES